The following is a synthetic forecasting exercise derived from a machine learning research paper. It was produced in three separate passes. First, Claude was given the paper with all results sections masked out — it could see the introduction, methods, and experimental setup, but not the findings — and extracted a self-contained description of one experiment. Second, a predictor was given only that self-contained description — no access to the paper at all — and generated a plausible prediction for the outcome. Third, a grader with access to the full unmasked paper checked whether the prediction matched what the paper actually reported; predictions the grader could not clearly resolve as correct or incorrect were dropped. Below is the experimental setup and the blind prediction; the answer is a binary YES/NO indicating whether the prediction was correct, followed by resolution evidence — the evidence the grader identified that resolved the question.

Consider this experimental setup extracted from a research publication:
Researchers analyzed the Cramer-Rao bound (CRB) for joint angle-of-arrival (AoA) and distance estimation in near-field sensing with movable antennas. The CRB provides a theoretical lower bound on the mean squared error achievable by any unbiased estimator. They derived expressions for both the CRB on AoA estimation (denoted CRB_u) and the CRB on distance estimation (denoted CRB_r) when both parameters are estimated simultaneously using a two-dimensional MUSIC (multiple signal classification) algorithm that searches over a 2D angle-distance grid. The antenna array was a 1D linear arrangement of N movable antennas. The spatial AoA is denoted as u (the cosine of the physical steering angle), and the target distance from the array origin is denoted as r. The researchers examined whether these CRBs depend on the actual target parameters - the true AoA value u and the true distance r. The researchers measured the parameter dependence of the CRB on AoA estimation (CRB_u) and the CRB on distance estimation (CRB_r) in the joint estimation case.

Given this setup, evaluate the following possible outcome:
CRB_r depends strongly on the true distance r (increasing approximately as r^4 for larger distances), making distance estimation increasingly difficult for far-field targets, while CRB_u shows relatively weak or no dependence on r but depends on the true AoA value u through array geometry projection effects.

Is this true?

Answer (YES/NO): NO